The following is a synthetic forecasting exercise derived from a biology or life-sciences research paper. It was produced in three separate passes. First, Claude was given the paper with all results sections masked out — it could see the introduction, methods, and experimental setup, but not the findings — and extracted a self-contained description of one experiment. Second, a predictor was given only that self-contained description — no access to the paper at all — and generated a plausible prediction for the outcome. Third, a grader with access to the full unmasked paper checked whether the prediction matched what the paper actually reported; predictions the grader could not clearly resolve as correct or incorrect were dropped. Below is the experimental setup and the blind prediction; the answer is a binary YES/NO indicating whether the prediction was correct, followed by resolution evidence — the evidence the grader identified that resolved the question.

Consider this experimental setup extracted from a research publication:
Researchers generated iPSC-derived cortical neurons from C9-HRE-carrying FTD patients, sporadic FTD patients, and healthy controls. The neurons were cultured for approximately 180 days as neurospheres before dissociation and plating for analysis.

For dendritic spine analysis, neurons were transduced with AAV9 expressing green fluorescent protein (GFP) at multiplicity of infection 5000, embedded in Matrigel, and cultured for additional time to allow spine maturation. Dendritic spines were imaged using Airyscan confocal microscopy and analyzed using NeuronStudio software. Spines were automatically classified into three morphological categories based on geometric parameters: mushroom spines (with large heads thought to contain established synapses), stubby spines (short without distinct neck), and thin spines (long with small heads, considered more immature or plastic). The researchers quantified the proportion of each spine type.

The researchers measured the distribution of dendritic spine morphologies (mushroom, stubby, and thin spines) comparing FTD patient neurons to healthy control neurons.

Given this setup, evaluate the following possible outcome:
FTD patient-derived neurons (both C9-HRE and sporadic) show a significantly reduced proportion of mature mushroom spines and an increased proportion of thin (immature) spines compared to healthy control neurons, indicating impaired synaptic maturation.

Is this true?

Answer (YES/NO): NO